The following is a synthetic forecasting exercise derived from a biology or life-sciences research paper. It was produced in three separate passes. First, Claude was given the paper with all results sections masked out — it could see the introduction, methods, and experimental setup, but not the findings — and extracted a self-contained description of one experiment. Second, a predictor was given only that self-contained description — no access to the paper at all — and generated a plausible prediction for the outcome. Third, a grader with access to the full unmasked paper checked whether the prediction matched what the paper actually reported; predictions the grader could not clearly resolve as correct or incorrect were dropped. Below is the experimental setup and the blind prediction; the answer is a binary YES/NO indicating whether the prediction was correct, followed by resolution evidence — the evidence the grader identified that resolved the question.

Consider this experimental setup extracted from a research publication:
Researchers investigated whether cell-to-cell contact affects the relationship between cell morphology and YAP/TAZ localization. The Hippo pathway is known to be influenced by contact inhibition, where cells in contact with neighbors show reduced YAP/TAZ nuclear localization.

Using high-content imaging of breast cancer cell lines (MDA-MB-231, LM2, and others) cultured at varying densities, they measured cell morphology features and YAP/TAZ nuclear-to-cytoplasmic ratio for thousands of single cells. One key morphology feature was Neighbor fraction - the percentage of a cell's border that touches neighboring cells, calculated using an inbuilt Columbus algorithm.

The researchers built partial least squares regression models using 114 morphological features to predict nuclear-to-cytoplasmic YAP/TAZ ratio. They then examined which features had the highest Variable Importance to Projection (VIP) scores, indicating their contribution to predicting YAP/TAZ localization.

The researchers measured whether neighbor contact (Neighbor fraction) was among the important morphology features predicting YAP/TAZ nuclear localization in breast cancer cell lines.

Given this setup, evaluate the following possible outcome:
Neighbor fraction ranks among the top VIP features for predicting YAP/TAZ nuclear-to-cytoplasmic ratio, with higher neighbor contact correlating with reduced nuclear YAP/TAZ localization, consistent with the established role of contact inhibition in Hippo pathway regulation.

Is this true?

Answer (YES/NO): NO